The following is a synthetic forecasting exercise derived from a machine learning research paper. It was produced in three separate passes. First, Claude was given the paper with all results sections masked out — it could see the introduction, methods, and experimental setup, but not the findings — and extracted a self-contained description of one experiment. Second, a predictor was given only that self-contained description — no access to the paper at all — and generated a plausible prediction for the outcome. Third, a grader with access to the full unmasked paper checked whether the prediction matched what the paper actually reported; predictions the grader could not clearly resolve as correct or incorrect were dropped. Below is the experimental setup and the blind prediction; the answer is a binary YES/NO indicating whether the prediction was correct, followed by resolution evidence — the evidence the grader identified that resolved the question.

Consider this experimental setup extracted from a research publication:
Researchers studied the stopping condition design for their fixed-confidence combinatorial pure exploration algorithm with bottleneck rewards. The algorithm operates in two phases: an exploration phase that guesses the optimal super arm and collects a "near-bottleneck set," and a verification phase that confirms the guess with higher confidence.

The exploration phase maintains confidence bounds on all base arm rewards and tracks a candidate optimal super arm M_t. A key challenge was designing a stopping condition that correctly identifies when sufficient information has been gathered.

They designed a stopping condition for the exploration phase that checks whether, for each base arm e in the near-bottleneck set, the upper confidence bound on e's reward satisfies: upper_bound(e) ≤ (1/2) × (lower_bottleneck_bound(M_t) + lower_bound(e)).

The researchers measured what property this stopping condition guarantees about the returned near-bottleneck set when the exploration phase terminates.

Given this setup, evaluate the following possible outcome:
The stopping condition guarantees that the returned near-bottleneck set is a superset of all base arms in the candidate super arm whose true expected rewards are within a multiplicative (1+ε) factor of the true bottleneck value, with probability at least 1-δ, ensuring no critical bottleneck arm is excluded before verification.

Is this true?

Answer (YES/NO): NO